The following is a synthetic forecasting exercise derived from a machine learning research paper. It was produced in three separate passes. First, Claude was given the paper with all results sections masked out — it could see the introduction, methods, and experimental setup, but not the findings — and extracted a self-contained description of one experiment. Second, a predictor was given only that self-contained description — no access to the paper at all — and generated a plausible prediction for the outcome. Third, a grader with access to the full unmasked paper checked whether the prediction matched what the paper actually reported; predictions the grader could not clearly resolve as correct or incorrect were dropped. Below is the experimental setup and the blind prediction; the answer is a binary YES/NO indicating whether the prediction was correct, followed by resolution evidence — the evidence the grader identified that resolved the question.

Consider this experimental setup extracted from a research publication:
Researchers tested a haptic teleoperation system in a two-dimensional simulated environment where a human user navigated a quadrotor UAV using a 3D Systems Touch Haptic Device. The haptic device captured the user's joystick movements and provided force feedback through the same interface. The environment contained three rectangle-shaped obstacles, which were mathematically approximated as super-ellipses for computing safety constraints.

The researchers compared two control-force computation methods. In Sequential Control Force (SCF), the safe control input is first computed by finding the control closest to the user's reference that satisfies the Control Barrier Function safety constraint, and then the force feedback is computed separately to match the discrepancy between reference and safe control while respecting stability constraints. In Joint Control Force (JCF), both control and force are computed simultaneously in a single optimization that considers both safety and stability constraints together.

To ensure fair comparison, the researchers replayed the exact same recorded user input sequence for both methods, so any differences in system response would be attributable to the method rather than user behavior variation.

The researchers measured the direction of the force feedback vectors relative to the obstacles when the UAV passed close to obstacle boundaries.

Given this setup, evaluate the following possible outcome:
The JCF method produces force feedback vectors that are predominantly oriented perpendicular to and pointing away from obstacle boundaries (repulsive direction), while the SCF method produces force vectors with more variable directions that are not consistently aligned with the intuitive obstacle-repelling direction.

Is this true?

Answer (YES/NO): NO